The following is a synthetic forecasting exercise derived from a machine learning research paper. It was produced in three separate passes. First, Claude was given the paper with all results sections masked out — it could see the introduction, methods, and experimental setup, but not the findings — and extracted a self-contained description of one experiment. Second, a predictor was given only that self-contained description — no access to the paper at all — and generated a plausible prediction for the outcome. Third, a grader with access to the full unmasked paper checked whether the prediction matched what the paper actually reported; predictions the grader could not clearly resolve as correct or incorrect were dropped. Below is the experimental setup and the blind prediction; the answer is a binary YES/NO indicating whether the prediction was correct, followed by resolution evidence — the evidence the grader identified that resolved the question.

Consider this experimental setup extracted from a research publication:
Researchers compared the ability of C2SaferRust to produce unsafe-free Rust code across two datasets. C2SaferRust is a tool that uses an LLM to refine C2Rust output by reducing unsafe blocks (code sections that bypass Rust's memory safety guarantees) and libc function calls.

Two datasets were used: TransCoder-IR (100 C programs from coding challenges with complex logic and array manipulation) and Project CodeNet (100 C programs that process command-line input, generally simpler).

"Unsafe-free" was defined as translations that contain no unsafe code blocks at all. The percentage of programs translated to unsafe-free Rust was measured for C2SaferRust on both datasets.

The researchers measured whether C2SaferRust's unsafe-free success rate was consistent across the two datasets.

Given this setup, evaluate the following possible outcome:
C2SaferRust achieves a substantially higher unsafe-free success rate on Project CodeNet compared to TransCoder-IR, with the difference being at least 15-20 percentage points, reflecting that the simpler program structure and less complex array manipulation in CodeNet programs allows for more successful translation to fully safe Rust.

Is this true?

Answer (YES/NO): NO